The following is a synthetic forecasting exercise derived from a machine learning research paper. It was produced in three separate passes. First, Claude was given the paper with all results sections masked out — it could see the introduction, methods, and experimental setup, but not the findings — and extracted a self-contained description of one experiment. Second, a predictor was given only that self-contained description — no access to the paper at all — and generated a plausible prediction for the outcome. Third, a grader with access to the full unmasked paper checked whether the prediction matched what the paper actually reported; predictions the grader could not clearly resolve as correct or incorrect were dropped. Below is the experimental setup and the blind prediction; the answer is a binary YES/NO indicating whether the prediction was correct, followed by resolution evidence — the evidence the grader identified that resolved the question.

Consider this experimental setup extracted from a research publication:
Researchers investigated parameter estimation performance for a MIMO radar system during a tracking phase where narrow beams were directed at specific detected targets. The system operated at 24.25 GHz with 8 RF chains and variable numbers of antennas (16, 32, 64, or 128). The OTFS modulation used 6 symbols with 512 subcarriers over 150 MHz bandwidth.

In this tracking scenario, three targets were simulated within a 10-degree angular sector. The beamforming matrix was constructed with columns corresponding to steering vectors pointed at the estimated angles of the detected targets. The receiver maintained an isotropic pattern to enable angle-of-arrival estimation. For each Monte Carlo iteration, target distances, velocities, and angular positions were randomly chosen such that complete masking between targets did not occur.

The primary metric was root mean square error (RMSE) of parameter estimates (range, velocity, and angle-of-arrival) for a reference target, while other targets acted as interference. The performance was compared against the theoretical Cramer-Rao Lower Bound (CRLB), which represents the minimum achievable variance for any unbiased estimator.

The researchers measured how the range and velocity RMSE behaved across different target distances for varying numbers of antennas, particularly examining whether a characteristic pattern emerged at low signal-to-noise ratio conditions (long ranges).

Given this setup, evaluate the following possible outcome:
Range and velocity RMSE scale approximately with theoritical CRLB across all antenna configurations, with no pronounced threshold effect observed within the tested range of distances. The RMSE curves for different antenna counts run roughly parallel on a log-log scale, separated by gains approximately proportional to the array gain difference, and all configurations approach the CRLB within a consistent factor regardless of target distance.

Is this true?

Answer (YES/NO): NO